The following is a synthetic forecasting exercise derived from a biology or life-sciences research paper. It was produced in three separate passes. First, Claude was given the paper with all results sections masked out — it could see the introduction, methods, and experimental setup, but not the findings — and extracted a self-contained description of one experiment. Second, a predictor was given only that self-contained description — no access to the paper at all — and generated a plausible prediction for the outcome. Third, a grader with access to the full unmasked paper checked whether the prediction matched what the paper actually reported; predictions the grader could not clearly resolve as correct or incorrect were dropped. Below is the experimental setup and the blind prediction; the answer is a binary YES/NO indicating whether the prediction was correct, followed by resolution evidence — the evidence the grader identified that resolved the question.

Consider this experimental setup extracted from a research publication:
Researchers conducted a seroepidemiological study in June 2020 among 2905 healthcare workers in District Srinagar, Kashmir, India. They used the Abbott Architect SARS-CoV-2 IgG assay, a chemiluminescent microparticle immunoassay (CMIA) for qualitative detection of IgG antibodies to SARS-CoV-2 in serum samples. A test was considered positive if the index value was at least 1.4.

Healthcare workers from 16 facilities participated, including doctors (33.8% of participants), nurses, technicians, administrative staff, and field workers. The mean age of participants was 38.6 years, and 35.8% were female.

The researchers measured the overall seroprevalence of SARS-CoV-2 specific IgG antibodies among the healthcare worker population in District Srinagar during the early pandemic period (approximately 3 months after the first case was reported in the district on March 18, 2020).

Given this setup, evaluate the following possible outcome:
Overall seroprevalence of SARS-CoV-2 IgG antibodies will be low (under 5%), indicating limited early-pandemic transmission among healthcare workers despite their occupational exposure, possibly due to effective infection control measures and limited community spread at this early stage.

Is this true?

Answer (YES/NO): YES